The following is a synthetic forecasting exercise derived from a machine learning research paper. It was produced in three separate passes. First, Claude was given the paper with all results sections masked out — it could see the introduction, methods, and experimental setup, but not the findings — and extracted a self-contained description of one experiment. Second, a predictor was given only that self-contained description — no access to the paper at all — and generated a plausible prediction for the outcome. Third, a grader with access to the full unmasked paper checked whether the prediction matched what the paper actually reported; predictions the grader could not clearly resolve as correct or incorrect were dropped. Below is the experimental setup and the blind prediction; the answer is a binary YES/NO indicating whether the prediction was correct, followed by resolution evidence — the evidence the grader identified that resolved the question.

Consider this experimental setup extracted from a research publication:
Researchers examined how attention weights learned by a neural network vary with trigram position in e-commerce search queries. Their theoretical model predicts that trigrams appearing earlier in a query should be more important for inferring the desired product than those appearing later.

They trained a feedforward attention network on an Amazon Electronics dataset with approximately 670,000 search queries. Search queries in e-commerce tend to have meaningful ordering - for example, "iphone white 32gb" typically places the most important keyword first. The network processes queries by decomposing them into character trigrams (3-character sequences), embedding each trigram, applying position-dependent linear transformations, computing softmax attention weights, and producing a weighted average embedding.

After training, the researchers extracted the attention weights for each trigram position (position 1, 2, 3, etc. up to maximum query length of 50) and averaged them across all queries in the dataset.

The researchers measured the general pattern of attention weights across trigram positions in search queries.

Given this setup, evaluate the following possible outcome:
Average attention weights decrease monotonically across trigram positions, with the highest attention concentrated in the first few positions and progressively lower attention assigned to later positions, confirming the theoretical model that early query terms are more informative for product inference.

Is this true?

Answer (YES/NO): NO